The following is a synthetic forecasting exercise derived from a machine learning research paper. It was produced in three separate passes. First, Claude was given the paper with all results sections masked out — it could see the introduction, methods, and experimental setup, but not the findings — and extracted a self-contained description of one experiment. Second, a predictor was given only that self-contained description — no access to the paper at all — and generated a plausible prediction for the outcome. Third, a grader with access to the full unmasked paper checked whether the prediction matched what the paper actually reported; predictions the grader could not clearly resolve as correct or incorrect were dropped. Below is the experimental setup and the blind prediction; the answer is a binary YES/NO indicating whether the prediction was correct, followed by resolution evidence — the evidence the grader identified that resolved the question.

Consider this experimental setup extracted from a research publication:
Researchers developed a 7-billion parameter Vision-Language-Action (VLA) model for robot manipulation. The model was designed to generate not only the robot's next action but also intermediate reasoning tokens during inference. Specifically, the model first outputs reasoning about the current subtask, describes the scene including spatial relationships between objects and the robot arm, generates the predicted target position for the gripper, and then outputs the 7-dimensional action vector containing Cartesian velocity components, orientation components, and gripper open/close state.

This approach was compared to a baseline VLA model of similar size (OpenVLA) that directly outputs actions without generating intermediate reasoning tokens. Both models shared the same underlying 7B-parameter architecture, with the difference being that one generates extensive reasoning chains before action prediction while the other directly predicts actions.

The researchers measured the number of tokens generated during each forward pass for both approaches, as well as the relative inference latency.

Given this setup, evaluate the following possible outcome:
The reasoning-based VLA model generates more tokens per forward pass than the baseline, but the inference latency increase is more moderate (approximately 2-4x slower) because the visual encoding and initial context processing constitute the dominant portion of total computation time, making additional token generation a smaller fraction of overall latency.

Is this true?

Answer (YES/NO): NO